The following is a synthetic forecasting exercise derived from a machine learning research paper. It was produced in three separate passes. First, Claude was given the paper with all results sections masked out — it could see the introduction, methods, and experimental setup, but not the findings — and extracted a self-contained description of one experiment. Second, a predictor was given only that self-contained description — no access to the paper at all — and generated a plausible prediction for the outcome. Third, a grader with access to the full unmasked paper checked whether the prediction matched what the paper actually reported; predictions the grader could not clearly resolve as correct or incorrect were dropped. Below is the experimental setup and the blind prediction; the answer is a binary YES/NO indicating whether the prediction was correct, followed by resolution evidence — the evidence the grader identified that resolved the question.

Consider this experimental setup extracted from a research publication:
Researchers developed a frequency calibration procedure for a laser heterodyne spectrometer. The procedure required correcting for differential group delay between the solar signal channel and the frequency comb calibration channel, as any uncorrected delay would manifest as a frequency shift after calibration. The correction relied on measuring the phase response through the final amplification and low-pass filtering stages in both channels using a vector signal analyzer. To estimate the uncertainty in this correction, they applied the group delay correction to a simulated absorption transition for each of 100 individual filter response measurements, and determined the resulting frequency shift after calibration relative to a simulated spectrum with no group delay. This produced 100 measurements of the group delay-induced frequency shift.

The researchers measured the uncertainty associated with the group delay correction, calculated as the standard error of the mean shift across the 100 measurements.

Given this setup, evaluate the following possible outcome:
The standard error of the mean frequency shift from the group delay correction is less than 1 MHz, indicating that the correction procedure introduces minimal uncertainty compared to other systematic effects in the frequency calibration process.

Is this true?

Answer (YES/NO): YES